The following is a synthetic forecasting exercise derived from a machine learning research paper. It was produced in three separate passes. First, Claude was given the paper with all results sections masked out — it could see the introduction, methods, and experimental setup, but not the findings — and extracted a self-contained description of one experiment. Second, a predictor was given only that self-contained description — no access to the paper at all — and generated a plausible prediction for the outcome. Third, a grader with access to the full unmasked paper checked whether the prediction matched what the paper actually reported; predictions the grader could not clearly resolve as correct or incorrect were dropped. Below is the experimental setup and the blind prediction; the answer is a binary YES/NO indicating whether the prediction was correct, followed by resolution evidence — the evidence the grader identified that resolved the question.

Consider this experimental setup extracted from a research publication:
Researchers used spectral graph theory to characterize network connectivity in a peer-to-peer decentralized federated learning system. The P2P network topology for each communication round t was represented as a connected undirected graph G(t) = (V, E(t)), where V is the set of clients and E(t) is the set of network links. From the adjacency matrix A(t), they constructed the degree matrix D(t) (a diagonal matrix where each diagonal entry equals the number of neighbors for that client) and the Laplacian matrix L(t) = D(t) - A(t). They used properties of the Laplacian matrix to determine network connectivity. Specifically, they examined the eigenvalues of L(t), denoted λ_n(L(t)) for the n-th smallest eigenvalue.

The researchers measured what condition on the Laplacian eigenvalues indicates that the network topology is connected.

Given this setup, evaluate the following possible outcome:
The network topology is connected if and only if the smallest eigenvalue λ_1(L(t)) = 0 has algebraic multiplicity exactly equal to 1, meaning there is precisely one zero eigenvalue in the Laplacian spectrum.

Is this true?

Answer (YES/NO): NO